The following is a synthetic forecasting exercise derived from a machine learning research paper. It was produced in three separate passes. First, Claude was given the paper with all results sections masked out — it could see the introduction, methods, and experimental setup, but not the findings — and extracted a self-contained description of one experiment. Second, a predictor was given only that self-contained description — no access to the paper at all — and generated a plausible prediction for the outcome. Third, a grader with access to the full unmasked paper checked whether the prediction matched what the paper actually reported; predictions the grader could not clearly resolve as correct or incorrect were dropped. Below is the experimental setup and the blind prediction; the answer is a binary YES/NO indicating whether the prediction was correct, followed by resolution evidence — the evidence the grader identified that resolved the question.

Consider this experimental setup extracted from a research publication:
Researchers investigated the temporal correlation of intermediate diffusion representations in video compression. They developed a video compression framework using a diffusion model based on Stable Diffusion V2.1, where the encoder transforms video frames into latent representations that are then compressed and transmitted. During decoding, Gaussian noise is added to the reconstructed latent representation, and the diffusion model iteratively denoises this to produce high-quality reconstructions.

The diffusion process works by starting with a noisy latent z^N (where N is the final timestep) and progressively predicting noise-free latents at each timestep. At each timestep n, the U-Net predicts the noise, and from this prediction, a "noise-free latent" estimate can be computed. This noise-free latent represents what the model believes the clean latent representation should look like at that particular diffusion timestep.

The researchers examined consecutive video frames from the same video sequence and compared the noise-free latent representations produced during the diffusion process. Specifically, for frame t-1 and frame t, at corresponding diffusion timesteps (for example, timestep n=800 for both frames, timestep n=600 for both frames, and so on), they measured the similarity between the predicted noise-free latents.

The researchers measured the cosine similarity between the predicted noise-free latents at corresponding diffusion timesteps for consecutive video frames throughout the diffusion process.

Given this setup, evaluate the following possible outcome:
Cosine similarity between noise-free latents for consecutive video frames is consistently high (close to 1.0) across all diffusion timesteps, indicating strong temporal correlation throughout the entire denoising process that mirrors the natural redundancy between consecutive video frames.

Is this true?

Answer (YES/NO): NO